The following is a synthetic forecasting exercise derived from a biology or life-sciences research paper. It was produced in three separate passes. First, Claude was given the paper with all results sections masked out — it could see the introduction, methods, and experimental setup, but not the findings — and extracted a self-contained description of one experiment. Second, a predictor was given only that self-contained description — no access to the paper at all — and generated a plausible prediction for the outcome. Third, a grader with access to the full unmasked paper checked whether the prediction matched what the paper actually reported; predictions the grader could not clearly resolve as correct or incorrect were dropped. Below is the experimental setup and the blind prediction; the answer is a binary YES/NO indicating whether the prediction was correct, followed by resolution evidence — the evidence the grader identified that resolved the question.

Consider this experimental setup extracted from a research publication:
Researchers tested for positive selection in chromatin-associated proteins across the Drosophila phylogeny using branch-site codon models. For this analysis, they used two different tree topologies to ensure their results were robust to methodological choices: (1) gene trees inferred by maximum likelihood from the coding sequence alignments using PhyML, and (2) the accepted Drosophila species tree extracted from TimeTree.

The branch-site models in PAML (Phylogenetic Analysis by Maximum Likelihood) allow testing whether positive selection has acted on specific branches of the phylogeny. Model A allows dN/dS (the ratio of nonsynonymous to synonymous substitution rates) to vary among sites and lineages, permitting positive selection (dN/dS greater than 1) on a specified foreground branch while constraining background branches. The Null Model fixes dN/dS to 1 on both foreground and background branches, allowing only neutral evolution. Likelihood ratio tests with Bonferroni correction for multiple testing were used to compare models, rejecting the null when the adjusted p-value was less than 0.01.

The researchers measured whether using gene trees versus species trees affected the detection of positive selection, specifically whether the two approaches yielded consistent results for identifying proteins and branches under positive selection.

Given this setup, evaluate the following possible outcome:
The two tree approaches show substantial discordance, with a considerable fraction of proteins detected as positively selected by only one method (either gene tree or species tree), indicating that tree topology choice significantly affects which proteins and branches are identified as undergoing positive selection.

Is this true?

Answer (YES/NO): NO